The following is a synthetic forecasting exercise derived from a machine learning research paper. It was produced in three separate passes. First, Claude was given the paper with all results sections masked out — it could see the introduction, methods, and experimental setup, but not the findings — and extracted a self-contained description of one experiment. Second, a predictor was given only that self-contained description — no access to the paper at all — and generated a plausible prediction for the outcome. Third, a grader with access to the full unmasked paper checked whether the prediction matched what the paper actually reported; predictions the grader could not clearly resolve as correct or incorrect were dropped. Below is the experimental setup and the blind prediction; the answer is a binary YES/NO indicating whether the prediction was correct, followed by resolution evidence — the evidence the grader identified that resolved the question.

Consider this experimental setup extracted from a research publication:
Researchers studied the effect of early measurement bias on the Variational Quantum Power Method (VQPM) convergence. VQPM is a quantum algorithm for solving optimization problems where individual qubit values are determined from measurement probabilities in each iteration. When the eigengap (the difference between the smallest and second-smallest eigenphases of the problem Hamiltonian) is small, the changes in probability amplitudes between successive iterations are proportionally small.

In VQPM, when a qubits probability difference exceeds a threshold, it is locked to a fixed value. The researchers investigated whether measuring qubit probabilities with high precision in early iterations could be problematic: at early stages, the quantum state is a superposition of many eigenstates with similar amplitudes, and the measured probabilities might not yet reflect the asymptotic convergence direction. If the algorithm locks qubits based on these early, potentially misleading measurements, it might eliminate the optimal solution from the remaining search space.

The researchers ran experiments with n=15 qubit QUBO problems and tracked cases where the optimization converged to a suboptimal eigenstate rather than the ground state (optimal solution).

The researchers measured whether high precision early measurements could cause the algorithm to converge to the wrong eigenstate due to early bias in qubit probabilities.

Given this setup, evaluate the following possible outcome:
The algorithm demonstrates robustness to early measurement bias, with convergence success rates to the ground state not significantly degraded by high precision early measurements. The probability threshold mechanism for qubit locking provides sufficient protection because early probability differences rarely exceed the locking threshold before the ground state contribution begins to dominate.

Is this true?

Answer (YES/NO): NO